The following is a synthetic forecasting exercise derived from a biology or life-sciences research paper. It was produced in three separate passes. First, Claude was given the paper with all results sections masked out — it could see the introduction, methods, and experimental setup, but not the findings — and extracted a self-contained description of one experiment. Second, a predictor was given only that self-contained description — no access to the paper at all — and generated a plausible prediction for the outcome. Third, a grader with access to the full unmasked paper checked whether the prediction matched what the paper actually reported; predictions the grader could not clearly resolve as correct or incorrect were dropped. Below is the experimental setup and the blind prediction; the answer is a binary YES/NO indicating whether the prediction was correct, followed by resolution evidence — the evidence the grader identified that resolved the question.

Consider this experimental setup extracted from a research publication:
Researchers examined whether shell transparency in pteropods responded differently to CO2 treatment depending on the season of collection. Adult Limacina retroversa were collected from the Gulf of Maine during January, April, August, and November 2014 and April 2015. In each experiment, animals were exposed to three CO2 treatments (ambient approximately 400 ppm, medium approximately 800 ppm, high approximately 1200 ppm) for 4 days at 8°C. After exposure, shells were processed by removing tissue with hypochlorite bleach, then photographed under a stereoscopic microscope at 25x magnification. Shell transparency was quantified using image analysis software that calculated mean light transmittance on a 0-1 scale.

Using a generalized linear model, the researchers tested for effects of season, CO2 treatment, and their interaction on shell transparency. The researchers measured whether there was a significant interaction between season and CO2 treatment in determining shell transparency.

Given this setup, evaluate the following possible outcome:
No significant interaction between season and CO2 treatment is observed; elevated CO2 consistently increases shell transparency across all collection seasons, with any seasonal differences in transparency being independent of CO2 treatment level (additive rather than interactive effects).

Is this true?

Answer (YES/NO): NO